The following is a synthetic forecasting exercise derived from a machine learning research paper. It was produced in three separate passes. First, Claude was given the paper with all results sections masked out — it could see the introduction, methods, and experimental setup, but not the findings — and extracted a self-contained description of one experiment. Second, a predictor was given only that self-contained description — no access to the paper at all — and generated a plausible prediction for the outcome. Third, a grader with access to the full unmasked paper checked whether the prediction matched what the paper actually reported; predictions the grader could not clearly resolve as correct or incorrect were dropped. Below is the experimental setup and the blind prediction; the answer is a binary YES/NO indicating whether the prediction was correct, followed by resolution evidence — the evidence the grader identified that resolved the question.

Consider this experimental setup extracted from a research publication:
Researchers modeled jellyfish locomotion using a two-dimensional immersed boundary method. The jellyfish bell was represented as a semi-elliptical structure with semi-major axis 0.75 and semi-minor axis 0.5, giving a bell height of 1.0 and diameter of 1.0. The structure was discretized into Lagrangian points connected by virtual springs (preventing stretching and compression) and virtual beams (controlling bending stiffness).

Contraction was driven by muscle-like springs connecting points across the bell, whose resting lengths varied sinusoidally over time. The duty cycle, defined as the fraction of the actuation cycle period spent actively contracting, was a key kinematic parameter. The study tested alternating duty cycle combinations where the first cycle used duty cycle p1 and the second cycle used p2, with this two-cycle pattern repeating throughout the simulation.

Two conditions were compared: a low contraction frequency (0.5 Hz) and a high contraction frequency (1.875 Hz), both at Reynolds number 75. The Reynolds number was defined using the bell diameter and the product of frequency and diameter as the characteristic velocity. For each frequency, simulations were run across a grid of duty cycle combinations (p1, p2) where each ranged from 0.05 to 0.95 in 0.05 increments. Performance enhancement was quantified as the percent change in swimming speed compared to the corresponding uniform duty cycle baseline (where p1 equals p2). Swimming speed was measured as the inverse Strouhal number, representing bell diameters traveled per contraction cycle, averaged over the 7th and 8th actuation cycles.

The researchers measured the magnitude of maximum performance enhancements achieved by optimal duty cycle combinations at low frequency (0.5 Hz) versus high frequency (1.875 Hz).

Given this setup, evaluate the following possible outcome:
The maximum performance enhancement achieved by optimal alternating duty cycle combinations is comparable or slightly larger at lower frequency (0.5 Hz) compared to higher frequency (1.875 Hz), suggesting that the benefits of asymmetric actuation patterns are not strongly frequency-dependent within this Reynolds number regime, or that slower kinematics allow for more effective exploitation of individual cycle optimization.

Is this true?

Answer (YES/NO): NO